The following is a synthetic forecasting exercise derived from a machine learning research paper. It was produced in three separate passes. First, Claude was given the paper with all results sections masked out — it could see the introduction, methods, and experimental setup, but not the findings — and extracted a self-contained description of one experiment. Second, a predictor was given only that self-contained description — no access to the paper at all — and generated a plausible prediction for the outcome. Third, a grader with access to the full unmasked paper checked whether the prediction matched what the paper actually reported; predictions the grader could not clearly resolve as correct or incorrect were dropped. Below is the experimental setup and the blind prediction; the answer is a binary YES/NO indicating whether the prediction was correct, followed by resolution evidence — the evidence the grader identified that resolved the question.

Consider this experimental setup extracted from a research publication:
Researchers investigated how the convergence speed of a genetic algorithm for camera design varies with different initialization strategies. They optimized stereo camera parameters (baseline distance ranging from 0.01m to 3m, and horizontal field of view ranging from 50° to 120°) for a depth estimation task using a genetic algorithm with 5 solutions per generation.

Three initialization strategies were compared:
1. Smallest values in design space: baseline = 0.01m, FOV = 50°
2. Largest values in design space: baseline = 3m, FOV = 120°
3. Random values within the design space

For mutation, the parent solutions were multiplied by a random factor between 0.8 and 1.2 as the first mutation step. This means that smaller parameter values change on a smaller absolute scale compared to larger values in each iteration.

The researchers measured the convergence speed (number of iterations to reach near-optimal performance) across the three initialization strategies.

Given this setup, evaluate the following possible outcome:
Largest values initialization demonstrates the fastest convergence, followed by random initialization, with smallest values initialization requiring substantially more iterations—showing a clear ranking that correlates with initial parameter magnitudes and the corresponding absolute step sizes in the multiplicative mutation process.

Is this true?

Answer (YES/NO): NO